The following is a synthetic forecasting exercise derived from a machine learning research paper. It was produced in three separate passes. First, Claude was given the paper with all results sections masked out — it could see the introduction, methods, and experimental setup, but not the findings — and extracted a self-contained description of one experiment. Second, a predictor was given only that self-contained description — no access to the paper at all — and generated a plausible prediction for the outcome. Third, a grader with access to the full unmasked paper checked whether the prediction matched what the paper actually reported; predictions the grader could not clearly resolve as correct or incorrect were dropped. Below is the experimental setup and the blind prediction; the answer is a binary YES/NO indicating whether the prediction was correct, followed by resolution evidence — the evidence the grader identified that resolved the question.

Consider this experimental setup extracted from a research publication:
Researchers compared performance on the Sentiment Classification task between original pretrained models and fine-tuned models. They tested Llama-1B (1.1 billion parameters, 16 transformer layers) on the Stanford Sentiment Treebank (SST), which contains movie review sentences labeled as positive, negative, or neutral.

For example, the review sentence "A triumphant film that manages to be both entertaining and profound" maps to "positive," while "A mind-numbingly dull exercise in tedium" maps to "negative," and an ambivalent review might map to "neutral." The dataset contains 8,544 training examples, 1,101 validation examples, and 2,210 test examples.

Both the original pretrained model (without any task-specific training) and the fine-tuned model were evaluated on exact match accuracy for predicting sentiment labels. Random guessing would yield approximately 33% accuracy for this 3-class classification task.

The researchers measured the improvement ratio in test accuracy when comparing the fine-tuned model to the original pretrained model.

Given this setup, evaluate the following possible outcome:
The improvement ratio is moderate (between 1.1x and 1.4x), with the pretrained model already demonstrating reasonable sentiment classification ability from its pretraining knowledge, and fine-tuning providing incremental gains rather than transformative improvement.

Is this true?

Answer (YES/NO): NO